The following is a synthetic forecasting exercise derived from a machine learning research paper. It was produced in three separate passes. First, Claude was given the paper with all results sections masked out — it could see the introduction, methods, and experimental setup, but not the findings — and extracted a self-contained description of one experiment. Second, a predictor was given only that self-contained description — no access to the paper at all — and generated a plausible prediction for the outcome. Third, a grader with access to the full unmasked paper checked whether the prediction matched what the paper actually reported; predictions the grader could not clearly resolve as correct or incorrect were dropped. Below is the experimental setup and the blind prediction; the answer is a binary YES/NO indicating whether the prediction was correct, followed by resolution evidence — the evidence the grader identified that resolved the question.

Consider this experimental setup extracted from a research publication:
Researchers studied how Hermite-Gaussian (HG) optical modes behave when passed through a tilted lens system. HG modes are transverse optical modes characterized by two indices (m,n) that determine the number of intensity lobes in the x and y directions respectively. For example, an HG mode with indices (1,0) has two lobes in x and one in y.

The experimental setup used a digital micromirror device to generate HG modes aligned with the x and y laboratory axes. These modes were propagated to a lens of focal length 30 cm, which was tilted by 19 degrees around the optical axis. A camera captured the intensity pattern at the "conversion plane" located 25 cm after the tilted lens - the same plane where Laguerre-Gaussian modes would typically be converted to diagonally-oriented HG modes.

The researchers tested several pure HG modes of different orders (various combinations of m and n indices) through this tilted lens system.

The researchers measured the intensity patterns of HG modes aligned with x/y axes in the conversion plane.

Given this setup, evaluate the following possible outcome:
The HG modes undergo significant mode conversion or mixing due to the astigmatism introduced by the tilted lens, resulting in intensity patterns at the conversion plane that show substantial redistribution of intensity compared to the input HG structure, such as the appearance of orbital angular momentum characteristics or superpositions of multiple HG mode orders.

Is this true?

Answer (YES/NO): NO